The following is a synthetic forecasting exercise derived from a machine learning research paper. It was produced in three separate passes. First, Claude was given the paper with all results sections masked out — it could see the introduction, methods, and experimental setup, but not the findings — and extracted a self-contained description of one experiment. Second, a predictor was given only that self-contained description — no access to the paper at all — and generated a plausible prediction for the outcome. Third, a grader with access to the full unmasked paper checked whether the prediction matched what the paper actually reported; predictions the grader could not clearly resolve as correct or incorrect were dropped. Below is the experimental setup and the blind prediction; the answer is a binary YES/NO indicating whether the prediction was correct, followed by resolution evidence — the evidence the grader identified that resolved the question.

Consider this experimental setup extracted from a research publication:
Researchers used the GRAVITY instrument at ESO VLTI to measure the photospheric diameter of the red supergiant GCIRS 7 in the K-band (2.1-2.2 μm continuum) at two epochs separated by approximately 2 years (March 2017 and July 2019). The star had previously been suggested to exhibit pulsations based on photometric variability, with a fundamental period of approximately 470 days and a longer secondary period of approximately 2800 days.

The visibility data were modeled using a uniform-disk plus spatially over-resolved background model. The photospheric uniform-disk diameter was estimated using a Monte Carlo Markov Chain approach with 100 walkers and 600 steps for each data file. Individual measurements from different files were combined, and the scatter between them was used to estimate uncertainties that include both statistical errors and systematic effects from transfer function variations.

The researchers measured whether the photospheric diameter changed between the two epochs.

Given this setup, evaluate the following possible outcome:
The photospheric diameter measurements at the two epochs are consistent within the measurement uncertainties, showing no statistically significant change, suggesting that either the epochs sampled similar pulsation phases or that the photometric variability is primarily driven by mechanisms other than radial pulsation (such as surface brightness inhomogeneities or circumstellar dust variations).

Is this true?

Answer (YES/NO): YES